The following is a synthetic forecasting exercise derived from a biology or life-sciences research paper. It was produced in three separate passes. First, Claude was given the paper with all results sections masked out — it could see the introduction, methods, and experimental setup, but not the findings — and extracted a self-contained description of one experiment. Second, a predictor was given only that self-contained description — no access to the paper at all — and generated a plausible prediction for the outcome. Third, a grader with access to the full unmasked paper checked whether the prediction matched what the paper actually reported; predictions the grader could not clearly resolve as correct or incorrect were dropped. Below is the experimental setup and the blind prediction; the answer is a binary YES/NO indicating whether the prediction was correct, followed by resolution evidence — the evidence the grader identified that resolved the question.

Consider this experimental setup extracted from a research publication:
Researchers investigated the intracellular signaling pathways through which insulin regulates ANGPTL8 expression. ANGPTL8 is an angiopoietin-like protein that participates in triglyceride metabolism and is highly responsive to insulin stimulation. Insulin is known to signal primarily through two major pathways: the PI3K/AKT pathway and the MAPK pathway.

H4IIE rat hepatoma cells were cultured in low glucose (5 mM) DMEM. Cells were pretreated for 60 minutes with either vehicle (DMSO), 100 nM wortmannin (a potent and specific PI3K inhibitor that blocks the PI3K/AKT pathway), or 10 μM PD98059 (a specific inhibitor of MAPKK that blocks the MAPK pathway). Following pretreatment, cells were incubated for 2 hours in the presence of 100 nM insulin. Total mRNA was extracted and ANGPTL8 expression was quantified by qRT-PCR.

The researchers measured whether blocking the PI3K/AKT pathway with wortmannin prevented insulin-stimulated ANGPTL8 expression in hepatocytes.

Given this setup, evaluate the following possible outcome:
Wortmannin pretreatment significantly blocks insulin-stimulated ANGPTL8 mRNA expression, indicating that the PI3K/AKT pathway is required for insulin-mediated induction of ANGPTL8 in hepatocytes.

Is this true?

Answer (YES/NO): NO